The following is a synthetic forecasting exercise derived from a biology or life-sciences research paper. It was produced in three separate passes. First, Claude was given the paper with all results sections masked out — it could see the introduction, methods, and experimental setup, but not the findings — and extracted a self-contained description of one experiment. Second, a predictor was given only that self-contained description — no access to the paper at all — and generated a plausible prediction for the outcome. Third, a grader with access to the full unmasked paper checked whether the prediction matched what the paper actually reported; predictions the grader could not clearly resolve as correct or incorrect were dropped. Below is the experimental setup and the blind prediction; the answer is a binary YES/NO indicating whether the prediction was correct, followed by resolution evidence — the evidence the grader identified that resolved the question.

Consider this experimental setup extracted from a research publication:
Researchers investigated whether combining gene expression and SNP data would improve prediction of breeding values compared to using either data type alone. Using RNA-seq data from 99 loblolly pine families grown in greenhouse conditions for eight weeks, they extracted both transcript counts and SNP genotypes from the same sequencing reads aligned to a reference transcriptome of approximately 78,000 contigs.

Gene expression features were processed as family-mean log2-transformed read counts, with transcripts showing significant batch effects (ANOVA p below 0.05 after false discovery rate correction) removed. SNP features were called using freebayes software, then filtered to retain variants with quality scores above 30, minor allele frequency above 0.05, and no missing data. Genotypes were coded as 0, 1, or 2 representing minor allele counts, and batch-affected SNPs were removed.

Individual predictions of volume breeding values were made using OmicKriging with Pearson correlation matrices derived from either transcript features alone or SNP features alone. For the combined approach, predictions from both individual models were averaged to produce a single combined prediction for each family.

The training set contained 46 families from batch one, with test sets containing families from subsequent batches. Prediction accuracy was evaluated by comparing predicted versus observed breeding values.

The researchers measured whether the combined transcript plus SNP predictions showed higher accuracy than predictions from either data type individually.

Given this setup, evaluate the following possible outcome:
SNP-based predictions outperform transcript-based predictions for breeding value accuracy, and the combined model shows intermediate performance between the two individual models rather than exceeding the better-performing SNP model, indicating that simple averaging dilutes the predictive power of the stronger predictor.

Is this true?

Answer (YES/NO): NO